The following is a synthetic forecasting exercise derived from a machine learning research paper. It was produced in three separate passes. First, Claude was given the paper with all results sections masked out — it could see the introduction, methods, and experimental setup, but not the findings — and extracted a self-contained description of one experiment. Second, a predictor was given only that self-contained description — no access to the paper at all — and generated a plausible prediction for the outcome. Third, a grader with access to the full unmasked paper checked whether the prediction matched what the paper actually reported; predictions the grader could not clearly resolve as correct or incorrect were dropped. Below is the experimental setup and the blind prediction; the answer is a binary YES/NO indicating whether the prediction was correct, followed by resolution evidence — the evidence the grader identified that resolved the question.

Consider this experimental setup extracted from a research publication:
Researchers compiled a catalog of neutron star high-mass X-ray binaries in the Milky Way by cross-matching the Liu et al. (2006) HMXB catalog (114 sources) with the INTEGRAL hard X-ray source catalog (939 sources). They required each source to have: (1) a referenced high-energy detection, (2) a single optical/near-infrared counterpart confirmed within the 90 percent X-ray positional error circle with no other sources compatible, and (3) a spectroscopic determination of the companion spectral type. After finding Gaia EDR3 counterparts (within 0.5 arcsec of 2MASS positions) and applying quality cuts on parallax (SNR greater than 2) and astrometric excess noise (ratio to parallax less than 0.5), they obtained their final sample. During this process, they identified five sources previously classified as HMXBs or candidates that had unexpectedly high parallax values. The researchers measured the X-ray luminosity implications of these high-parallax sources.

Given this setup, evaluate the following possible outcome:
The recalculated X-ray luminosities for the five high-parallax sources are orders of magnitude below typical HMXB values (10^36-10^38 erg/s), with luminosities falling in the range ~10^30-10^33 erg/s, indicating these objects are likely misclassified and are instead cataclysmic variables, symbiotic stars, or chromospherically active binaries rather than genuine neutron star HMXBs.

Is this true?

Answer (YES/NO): NO